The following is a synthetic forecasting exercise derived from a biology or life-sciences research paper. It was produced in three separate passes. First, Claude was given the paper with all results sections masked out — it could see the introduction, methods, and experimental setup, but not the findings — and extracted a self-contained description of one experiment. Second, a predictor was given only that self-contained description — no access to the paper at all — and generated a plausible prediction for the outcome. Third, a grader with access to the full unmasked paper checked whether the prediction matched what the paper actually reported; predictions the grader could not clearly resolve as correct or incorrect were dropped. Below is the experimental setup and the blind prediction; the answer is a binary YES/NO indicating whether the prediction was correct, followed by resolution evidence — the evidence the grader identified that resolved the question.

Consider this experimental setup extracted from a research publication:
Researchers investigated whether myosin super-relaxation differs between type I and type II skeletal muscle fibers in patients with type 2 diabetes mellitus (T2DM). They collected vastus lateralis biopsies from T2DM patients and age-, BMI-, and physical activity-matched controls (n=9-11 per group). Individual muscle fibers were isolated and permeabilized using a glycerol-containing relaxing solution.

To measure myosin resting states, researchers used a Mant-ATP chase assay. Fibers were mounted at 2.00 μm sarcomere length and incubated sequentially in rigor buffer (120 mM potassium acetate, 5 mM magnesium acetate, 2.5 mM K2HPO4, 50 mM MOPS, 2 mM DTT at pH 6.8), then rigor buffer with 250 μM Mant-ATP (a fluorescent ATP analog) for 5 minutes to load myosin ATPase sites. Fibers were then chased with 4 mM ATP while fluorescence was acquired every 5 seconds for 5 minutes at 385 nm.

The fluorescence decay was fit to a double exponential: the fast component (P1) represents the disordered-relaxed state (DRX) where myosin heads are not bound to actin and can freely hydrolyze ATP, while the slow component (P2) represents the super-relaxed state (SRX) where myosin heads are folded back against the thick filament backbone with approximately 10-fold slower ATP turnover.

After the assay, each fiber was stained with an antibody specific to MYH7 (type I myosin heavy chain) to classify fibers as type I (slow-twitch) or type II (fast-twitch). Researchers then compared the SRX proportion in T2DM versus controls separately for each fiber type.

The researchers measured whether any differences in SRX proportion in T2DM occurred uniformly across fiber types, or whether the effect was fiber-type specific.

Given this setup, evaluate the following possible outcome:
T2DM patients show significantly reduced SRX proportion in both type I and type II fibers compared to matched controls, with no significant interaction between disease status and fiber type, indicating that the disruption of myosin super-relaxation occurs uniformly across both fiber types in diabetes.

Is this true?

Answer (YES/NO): NO